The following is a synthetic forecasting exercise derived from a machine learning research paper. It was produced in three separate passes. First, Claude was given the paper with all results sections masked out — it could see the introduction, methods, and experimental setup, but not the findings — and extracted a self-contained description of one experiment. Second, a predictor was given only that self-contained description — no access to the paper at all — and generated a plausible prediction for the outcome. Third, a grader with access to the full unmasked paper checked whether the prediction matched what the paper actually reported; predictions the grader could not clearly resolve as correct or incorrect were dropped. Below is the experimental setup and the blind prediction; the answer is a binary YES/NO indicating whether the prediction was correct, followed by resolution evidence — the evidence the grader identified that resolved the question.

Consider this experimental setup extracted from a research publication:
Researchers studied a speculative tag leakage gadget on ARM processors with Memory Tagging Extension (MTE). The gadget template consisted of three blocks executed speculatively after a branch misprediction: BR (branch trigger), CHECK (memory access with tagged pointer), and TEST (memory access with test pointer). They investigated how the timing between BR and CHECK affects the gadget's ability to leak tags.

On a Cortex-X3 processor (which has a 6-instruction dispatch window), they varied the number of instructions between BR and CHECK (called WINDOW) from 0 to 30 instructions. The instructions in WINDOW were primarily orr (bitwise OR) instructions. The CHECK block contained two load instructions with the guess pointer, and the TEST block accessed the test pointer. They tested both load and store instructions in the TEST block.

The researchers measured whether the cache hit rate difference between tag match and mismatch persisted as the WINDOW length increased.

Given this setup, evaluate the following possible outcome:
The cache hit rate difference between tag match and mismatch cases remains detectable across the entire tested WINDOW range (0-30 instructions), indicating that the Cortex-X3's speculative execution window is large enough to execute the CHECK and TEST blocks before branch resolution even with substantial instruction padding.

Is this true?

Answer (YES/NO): NO